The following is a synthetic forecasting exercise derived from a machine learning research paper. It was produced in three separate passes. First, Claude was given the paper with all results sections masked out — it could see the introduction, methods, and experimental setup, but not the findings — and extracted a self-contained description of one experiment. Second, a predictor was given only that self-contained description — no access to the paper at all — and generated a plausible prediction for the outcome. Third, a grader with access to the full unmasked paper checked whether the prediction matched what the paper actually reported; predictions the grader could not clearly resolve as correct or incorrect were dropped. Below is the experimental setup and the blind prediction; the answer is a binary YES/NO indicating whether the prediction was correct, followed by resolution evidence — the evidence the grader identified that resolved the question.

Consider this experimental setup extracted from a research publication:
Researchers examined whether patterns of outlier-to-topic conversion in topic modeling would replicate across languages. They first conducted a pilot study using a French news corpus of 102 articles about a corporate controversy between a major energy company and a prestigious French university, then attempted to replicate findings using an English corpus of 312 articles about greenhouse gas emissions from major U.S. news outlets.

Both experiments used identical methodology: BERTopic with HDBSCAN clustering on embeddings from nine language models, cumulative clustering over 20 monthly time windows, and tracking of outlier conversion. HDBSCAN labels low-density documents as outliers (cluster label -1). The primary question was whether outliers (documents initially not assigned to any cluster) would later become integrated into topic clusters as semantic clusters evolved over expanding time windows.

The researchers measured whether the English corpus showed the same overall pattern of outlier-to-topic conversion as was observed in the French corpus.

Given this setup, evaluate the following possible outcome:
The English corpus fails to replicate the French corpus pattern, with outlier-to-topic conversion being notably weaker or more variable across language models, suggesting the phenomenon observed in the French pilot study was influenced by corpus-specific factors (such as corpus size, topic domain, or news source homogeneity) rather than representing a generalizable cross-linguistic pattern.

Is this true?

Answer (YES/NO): NO